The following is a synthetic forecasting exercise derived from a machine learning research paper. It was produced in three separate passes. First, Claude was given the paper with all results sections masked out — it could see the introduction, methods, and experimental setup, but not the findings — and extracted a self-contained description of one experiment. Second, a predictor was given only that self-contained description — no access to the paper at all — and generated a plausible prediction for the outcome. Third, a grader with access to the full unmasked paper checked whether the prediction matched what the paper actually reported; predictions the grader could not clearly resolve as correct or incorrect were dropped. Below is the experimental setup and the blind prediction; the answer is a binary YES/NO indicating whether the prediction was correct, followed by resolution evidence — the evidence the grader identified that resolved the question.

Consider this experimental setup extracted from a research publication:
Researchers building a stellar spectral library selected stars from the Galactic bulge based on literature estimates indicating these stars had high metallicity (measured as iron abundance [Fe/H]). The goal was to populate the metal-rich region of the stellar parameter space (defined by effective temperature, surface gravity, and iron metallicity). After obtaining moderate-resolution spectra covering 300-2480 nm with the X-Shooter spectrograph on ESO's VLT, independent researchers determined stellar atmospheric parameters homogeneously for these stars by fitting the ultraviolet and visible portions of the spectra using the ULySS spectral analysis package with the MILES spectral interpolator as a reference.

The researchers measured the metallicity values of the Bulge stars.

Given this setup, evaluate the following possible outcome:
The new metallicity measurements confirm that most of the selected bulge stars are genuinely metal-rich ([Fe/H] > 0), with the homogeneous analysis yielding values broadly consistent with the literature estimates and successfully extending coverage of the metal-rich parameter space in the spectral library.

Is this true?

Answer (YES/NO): NO